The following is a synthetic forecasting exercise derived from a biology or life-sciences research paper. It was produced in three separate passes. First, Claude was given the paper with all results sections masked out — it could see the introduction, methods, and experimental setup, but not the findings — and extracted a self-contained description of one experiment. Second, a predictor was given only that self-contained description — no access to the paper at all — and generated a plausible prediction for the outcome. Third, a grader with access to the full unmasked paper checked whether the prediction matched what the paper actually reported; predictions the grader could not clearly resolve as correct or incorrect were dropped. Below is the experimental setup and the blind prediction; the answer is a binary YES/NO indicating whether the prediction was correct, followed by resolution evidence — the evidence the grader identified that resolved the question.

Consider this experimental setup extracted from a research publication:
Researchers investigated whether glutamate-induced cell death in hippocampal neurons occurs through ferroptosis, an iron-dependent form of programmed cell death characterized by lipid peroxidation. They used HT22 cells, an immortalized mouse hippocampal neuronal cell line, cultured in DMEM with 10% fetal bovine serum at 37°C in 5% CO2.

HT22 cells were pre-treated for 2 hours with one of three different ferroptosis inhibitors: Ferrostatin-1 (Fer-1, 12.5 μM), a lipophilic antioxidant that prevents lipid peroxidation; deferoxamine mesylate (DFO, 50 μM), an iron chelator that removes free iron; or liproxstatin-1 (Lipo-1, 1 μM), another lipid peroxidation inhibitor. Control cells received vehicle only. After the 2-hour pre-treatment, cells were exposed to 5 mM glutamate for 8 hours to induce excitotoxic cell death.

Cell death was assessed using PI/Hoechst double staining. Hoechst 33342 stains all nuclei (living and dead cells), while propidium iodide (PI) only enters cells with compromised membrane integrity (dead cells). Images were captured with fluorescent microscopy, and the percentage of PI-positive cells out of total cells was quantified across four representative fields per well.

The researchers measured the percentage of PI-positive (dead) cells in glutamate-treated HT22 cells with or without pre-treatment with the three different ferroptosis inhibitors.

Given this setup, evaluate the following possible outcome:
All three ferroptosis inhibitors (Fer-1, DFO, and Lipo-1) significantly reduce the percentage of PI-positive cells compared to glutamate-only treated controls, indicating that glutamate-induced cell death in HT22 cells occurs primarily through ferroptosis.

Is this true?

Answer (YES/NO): YES